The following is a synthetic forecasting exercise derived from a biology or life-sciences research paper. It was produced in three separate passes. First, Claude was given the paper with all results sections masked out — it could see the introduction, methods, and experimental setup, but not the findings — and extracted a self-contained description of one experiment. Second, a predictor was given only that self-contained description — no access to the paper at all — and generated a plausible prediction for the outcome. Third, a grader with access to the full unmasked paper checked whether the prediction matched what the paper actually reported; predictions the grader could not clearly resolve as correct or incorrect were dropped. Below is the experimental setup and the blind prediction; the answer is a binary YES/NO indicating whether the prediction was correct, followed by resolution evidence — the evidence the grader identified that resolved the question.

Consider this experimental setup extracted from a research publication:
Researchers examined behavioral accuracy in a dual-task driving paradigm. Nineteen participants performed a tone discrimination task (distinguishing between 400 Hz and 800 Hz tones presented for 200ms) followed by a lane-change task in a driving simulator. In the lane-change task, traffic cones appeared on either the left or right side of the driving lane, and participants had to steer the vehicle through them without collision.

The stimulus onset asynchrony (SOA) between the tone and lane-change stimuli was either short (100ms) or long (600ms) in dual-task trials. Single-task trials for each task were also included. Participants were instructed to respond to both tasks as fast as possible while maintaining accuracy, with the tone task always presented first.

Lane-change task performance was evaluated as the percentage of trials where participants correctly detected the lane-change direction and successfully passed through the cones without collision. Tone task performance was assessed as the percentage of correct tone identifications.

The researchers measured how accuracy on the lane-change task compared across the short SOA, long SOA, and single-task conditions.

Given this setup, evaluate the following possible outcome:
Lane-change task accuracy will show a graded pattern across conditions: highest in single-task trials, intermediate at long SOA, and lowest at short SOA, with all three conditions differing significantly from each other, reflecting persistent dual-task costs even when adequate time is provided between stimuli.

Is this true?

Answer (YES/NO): NO